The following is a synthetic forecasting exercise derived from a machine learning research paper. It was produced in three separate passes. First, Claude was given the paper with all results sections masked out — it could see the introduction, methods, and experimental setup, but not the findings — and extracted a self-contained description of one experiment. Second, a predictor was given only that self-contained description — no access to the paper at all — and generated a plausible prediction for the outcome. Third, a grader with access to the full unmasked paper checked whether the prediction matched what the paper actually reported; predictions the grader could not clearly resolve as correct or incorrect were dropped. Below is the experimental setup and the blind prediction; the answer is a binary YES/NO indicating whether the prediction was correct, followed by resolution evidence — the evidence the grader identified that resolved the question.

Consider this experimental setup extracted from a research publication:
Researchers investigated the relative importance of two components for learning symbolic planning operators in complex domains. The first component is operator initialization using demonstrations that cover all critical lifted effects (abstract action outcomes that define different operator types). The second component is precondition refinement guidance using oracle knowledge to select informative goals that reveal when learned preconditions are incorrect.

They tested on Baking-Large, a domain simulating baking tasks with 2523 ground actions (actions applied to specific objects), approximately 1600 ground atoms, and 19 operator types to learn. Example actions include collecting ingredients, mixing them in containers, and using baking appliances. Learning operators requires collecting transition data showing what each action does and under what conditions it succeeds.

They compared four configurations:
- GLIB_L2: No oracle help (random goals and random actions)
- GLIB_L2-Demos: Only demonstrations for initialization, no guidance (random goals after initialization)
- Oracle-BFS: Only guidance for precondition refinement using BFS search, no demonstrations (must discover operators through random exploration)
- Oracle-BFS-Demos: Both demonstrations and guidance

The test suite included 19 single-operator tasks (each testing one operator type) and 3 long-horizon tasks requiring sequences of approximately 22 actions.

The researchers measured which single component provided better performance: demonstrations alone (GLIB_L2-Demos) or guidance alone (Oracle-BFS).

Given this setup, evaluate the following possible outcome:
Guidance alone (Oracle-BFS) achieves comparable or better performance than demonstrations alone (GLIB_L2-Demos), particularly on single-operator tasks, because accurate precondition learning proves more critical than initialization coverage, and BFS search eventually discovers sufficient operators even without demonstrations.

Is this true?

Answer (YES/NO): NO